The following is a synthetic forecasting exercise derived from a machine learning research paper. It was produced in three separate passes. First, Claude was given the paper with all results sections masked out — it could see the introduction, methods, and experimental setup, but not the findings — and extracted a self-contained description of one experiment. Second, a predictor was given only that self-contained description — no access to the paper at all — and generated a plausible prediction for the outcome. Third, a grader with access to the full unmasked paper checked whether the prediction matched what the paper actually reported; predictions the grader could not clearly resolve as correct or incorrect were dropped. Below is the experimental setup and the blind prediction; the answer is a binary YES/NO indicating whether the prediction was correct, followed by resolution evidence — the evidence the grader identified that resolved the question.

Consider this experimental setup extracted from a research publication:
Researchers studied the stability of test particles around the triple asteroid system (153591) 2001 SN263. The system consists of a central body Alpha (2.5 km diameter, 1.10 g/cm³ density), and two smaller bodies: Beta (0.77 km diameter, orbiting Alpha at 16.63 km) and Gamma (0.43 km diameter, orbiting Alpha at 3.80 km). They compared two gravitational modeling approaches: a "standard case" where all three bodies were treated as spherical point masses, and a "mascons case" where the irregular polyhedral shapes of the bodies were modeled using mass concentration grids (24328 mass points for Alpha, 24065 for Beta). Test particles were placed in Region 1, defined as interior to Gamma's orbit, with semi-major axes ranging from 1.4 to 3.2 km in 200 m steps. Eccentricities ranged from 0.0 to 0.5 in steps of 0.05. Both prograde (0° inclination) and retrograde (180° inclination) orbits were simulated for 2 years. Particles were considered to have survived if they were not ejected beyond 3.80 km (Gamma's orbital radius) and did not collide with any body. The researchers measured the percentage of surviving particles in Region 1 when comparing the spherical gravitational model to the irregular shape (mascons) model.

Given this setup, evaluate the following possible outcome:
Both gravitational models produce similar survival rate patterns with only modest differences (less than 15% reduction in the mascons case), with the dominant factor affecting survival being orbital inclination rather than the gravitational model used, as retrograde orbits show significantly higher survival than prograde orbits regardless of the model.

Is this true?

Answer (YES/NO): NO